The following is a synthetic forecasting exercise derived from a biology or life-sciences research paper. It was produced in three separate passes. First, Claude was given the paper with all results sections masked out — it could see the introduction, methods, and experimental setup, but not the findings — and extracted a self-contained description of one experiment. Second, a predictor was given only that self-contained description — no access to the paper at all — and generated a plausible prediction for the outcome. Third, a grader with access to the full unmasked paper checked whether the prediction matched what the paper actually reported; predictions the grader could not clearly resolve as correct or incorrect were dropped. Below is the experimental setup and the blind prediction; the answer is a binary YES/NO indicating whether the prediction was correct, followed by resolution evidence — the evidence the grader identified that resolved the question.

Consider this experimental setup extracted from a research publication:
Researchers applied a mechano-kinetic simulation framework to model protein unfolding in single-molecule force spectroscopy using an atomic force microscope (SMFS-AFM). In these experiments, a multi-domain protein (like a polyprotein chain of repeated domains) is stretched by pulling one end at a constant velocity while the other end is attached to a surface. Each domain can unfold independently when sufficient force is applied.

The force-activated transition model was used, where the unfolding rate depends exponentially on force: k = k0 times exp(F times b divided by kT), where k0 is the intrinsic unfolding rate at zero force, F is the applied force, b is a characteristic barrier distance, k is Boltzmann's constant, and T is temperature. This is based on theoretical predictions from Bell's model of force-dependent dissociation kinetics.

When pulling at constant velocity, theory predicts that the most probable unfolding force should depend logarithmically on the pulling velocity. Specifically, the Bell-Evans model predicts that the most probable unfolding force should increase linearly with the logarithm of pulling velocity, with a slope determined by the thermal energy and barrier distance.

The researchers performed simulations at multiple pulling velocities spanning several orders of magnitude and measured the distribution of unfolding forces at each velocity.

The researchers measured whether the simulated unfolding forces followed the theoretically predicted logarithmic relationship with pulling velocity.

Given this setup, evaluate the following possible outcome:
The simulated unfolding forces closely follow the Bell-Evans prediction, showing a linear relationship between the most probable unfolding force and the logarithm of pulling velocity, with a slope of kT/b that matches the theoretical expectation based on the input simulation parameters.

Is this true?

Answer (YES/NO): YES